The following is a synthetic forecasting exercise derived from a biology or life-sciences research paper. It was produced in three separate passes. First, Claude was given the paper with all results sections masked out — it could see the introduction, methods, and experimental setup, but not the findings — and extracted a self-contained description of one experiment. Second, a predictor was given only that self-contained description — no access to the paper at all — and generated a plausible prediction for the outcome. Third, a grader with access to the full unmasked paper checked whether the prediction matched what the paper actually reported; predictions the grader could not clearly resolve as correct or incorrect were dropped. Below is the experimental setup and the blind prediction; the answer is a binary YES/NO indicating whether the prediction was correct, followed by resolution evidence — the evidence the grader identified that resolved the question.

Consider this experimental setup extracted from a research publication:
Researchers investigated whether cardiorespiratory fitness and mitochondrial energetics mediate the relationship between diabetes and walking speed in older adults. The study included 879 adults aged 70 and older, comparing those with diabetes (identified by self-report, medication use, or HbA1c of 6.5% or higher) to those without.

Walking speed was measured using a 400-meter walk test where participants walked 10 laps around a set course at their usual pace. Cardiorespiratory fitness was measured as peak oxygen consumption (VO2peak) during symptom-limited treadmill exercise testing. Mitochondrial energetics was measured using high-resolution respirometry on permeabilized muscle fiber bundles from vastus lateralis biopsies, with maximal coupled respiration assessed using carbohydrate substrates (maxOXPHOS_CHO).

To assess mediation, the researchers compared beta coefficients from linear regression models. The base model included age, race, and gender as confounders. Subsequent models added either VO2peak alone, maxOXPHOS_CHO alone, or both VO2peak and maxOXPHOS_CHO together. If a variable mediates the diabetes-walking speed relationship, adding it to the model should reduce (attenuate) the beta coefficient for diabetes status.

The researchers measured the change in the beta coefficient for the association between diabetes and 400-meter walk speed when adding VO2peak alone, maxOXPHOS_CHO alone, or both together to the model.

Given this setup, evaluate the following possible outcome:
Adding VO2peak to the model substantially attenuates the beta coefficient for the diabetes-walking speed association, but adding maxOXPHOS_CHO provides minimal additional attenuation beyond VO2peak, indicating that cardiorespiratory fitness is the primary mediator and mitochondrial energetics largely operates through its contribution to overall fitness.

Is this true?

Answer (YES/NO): NO